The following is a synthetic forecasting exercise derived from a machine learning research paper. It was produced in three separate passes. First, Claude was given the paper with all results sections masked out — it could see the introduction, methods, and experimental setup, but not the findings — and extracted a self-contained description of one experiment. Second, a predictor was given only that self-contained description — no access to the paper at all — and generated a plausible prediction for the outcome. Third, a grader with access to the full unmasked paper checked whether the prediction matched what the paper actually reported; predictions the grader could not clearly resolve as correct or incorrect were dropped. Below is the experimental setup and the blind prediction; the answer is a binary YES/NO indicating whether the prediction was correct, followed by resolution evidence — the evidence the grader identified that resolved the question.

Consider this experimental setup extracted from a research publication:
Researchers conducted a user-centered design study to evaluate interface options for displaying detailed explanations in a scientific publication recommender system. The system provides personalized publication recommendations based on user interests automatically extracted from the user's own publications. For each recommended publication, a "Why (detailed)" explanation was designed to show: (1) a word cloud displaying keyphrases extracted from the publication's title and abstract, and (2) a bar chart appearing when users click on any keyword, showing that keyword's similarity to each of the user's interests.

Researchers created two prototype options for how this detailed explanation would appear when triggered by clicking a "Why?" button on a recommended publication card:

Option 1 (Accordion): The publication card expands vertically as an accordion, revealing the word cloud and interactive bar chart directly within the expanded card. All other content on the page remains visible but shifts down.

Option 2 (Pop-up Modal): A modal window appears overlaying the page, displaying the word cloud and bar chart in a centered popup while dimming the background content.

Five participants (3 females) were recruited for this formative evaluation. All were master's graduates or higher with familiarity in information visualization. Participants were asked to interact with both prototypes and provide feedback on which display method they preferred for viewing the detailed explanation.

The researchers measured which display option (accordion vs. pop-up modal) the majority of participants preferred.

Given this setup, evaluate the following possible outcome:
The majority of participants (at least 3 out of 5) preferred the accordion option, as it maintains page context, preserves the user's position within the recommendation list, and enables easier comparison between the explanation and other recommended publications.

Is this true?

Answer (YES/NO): YES